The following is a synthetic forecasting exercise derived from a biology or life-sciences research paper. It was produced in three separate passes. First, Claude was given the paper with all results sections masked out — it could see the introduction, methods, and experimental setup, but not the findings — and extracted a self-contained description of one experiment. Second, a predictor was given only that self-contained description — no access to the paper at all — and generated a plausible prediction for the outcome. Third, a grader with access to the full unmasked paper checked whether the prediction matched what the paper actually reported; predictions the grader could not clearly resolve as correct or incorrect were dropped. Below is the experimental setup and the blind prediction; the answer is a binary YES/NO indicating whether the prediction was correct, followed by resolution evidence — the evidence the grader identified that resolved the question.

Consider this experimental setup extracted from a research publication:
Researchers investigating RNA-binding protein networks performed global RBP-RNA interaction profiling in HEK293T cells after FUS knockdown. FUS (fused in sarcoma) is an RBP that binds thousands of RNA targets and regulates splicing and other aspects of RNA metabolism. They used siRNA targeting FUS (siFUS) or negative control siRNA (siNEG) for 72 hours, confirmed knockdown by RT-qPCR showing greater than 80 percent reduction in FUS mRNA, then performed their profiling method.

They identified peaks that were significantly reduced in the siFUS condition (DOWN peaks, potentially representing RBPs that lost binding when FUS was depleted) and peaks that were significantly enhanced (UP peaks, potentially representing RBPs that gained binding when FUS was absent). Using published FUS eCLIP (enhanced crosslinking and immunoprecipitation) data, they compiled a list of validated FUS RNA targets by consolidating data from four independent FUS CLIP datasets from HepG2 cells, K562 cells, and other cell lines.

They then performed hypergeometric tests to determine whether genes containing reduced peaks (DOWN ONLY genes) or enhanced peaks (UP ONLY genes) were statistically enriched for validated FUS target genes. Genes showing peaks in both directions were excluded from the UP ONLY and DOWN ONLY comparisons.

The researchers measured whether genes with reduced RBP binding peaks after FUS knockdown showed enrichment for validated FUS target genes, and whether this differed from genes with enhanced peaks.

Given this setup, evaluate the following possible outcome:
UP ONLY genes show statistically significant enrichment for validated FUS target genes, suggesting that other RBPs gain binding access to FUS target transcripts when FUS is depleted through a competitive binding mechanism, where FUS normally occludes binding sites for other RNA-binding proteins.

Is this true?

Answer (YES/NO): NO